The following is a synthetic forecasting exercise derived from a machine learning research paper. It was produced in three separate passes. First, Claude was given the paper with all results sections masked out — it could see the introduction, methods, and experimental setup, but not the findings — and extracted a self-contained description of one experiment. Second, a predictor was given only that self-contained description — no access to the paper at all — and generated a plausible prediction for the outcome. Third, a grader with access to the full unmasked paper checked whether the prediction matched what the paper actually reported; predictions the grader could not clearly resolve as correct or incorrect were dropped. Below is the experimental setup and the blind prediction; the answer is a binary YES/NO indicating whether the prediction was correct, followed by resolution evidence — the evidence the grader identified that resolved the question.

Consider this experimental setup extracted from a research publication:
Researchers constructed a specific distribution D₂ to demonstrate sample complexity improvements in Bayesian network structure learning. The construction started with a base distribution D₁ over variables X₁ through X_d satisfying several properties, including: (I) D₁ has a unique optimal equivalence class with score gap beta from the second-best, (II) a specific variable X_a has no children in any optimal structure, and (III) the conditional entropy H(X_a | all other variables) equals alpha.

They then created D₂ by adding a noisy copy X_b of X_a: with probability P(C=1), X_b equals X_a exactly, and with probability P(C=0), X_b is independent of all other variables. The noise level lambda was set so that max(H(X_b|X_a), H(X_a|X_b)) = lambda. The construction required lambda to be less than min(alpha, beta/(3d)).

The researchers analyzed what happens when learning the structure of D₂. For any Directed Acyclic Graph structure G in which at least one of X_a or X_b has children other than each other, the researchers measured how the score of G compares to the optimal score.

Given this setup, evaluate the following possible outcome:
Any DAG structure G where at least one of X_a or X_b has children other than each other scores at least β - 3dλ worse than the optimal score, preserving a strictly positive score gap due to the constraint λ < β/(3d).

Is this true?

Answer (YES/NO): YES